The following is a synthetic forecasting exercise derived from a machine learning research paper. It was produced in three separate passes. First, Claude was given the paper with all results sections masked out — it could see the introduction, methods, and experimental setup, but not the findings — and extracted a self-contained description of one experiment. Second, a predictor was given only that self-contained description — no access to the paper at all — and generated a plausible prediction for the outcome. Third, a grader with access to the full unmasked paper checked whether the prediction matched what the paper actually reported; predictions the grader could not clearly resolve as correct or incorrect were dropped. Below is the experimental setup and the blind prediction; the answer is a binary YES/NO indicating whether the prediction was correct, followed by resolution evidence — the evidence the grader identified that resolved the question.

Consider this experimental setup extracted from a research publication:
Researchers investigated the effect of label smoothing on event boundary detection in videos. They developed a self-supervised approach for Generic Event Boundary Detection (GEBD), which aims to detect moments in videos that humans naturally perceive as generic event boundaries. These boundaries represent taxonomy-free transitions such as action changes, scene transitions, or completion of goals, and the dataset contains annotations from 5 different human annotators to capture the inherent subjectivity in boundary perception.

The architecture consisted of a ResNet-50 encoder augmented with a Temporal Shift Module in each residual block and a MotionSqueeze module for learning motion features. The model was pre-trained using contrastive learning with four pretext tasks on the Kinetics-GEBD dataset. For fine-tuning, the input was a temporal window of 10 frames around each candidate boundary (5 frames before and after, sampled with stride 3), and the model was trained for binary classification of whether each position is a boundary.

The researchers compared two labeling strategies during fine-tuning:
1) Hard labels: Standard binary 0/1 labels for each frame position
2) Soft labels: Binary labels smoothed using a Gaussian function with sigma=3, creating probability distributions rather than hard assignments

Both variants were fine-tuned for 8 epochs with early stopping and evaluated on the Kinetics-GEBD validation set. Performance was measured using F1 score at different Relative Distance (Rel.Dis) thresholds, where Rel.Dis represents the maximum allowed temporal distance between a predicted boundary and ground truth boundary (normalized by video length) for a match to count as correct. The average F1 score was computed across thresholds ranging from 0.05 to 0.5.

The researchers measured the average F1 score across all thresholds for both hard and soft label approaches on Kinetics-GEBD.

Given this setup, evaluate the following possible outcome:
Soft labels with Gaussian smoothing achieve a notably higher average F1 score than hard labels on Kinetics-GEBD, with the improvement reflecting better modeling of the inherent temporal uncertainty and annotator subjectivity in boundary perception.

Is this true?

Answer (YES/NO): NO